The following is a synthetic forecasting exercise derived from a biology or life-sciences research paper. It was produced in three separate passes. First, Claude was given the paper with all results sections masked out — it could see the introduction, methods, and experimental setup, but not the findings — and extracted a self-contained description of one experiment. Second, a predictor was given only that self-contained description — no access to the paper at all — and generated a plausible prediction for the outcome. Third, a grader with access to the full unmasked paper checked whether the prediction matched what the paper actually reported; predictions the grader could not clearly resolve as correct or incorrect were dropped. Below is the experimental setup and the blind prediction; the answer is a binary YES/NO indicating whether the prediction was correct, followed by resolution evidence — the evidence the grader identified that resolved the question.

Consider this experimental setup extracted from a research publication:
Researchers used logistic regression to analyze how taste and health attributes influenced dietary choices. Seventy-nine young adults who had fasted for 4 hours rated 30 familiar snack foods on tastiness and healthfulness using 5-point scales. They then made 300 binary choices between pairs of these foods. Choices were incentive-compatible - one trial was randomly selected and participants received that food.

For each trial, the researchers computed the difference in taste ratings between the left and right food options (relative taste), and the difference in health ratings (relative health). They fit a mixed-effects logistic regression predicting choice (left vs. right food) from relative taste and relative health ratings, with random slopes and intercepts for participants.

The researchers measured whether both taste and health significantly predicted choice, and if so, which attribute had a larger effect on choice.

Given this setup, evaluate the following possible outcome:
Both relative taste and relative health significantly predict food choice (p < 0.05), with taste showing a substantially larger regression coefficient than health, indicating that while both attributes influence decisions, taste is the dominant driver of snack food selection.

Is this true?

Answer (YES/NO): YES